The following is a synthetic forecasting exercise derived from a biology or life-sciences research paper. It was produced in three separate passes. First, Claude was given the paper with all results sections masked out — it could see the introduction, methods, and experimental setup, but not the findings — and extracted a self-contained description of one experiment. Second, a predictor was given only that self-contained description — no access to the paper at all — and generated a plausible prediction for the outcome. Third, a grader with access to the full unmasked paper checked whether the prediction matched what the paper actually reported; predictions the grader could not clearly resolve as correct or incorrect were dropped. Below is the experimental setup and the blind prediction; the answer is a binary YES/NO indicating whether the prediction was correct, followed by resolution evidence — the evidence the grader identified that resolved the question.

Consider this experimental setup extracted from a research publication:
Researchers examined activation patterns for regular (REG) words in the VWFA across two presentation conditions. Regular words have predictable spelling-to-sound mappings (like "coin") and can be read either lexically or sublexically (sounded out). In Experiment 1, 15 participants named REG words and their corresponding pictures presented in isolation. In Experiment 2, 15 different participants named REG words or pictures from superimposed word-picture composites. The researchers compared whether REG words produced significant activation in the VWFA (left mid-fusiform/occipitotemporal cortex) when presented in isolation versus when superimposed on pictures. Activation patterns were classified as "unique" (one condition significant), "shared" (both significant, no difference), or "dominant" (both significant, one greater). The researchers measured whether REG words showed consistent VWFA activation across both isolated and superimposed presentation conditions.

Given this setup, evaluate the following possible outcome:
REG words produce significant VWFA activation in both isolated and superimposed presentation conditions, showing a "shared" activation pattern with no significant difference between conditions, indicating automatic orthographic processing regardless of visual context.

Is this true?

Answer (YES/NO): NO